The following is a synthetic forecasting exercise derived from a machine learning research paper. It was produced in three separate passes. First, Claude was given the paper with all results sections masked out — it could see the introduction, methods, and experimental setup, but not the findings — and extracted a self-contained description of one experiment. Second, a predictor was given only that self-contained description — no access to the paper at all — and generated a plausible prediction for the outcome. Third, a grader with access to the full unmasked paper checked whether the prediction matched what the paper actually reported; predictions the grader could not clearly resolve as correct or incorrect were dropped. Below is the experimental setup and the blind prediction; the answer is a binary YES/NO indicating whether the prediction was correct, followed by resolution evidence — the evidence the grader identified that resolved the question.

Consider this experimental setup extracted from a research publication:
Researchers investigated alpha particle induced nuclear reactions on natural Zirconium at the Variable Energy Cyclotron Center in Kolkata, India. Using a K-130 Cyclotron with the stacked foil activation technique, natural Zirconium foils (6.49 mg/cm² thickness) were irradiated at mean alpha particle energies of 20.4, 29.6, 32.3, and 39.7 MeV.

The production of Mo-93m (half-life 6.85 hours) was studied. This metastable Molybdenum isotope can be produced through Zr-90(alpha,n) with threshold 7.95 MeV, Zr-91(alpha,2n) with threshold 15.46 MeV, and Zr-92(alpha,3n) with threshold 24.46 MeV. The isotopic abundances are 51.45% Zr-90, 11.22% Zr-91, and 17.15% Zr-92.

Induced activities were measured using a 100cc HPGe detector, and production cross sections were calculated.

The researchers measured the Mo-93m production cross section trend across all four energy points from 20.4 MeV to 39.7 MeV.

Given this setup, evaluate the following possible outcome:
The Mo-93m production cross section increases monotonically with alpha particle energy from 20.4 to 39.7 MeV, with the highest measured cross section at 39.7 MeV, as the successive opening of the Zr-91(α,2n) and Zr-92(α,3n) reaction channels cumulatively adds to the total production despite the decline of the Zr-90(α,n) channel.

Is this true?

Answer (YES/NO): YES